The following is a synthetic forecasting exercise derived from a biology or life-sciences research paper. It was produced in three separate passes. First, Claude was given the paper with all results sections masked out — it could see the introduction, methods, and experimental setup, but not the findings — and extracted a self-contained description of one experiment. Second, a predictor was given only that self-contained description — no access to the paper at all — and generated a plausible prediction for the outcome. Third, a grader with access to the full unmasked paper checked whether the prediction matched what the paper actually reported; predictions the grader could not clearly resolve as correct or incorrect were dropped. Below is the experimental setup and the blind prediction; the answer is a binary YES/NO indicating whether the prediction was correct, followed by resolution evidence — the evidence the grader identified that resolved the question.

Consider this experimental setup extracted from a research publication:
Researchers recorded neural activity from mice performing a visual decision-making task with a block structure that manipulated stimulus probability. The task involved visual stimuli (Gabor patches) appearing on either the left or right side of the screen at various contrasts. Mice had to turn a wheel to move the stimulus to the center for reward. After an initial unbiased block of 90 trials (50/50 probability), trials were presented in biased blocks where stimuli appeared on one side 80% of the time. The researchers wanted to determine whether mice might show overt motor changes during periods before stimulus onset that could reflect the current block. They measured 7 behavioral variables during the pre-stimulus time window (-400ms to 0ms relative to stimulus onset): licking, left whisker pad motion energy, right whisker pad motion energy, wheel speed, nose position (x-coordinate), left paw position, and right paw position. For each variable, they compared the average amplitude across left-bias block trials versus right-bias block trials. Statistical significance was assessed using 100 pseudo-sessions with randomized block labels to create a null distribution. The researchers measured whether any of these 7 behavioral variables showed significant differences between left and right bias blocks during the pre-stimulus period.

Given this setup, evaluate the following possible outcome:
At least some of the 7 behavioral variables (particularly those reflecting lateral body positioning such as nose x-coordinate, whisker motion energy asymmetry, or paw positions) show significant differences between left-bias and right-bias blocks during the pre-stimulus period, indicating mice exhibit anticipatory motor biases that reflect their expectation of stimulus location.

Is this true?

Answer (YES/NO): YES